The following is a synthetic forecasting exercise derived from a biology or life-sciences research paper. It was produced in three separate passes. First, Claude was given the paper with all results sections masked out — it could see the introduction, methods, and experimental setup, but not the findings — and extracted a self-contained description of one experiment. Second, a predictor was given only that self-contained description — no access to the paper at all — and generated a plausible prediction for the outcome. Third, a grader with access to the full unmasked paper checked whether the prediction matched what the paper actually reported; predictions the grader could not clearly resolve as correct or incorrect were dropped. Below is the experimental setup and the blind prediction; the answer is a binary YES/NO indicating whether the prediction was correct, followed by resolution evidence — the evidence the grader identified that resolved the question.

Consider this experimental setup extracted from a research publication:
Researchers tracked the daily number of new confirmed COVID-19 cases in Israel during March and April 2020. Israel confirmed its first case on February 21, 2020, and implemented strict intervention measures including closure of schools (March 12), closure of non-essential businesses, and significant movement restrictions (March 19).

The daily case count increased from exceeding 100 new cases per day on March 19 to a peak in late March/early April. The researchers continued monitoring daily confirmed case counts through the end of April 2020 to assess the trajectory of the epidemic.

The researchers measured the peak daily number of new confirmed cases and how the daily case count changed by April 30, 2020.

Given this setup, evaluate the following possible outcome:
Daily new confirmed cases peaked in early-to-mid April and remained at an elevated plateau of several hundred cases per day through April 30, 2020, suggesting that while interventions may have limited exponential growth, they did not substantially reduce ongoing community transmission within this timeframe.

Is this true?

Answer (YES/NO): NO